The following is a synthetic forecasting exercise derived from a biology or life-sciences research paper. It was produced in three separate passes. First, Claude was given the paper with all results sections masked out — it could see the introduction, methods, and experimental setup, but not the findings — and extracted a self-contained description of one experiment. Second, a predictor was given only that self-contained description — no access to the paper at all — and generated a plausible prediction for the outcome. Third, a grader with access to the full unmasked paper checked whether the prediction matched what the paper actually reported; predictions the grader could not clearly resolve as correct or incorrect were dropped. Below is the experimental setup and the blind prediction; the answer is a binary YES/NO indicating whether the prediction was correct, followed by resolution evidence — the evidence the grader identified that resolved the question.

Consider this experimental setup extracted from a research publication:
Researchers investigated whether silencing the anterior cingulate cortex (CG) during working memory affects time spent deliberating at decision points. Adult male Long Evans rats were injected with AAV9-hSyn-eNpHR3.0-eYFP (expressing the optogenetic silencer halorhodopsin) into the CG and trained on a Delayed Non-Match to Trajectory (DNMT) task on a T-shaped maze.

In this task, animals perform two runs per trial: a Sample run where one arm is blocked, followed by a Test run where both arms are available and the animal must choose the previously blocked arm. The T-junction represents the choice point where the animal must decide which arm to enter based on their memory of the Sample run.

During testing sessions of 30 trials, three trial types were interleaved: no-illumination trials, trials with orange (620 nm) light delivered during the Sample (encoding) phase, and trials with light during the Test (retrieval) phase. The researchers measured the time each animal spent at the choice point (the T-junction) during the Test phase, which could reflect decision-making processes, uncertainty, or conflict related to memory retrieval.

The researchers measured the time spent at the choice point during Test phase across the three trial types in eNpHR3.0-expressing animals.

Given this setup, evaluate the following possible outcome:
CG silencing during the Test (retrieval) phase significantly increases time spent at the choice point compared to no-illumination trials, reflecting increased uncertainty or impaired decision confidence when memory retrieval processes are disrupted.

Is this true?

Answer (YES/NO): NO